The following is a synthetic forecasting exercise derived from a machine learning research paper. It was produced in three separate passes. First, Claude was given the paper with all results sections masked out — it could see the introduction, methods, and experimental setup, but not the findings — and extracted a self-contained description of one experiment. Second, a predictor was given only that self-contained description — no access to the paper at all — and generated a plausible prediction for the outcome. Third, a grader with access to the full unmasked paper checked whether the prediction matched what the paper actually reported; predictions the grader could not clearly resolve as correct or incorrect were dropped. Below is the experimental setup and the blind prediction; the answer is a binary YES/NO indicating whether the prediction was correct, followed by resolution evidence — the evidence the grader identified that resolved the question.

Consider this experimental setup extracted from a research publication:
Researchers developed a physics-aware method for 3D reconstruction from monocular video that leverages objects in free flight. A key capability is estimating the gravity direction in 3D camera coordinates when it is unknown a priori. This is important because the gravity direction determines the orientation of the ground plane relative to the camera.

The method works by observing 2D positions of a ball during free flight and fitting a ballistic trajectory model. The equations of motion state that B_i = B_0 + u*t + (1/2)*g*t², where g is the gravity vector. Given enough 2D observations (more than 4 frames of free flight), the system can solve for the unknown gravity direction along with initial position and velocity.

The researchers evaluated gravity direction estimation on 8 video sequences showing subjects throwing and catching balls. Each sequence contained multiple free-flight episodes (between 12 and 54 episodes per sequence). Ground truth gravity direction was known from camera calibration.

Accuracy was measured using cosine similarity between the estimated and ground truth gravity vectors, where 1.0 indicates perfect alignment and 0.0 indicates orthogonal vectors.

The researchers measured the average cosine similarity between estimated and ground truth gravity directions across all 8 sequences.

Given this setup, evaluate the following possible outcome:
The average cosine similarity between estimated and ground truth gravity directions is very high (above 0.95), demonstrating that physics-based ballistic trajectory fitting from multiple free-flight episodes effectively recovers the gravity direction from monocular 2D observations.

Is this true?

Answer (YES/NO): YES